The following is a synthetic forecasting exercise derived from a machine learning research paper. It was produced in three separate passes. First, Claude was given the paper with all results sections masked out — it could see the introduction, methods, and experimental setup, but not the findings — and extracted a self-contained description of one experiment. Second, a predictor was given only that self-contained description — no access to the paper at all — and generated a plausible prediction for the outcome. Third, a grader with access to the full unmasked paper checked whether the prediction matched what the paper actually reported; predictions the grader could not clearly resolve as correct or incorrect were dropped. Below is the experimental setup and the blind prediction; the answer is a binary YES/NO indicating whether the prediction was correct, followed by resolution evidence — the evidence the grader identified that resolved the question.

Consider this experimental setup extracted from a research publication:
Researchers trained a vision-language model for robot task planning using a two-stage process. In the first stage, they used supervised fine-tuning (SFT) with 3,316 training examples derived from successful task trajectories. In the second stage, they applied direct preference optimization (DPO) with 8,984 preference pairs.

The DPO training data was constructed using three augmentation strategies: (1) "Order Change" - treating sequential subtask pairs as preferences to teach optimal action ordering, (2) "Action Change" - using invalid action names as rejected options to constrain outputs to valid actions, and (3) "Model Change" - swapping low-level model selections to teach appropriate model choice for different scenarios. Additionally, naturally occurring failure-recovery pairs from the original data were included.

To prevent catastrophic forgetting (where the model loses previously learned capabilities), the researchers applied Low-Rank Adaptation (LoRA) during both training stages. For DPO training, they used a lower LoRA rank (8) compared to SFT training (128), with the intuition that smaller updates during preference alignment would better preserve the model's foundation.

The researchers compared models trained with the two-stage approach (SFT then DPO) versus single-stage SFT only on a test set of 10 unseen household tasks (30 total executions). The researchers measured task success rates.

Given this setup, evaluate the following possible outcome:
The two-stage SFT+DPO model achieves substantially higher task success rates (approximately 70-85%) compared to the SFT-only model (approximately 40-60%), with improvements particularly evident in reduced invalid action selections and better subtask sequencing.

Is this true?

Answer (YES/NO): NO